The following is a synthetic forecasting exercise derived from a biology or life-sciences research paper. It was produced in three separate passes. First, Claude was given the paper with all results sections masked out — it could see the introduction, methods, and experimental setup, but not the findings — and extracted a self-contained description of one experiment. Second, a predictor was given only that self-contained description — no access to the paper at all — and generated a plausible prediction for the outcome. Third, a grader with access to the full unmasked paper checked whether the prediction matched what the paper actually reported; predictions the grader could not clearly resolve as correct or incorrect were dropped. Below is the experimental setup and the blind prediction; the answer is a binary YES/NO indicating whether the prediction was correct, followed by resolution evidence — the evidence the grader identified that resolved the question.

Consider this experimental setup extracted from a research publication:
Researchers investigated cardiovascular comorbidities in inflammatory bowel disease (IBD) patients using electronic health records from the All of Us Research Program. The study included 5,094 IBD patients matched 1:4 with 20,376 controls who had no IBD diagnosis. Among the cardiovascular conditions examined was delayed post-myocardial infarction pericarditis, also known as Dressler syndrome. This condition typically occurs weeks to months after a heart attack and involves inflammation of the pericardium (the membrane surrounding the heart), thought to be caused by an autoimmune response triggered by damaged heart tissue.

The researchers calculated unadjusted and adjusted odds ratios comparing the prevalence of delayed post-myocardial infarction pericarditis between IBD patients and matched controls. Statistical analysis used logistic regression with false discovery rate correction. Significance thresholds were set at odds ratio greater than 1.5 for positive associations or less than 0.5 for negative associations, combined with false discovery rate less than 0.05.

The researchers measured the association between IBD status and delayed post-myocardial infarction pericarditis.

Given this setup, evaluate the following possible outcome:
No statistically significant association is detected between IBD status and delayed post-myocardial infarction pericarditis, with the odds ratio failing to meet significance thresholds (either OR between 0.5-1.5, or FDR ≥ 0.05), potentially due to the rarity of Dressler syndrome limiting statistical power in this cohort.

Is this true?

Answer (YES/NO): NO